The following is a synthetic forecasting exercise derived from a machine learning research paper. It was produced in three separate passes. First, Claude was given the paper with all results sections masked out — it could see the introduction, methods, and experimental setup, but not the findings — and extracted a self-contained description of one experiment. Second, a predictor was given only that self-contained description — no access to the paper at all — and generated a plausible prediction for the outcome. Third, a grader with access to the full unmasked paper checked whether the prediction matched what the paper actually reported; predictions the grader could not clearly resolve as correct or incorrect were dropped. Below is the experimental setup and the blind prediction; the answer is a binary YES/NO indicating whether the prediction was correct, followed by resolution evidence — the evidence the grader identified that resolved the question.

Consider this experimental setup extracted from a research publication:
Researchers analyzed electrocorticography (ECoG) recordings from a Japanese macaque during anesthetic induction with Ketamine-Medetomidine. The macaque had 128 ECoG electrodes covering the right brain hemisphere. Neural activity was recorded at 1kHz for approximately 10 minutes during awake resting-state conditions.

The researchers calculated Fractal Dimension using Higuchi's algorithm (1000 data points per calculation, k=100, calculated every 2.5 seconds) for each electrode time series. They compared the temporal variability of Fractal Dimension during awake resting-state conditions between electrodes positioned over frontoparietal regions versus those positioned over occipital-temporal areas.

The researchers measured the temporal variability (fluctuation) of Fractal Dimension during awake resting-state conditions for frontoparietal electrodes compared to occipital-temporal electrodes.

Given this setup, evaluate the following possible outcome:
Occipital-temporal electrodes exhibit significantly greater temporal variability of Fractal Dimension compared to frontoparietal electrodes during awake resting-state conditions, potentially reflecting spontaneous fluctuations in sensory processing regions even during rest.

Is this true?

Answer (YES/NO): YES